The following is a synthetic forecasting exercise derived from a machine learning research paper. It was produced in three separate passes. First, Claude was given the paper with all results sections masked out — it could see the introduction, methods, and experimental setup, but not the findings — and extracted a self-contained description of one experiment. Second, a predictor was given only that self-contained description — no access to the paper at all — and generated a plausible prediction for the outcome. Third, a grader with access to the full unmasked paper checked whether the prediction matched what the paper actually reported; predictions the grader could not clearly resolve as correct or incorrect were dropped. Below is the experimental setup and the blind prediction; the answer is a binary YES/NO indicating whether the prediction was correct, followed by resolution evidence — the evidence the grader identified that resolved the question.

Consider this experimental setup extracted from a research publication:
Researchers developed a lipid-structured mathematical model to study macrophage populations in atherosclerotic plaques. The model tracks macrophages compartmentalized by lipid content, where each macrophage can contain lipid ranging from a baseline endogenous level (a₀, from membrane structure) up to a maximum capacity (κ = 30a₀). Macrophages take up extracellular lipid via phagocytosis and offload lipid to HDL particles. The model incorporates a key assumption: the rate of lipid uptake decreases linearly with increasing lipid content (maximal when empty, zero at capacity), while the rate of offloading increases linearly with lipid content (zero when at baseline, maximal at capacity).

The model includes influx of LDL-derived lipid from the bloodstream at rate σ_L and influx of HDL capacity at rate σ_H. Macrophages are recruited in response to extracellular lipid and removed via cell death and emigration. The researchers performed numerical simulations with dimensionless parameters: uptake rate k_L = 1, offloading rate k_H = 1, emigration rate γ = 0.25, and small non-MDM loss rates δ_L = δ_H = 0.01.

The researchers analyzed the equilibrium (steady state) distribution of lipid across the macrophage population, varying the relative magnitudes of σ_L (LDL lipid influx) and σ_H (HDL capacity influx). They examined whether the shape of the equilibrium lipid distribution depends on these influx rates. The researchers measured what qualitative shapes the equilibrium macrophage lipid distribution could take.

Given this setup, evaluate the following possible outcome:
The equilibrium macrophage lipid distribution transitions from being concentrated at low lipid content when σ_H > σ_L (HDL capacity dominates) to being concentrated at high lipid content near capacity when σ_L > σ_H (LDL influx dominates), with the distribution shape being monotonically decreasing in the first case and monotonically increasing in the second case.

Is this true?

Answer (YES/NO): NO